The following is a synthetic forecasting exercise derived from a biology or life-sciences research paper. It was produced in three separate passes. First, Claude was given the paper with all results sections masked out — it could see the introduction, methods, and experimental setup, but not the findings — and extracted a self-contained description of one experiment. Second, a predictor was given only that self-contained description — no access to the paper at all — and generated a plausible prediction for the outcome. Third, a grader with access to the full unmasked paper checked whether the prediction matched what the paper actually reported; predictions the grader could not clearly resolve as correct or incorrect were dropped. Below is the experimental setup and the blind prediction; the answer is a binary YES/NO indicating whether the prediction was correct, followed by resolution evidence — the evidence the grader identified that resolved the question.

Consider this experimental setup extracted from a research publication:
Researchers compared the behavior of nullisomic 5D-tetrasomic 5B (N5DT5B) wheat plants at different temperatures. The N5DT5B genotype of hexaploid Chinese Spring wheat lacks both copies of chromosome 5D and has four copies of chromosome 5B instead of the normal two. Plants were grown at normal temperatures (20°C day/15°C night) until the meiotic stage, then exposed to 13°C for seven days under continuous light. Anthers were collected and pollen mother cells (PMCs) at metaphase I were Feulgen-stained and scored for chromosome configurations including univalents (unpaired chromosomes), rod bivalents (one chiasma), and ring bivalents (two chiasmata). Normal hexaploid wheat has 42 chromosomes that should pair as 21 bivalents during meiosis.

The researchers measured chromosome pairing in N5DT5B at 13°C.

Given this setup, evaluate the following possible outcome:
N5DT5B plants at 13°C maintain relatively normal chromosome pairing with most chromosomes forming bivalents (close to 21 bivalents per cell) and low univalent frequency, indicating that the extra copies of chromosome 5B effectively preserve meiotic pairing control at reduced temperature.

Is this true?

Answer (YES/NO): NO